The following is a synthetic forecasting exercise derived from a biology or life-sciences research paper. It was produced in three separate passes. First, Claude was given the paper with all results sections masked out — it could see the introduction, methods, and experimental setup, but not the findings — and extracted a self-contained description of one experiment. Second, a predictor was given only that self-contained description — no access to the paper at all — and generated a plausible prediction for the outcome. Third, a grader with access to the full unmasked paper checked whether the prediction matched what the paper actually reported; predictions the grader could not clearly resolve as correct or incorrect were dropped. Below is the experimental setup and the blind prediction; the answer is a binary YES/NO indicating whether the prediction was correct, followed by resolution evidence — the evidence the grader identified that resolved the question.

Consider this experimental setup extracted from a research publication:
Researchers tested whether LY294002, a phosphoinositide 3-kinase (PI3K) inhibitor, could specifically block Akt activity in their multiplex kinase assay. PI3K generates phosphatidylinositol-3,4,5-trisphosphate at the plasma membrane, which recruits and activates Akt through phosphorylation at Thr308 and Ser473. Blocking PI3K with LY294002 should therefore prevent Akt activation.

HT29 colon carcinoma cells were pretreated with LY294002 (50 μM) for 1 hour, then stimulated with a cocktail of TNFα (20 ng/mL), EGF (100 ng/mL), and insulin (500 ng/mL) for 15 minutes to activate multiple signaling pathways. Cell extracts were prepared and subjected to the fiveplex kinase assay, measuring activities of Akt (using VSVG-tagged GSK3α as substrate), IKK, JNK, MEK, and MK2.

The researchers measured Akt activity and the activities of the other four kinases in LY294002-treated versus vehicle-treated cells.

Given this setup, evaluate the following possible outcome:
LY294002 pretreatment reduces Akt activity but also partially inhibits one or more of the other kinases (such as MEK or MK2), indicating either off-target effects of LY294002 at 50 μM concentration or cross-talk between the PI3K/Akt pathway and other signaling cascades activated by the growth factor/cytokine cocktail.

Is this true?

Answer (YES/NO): NO